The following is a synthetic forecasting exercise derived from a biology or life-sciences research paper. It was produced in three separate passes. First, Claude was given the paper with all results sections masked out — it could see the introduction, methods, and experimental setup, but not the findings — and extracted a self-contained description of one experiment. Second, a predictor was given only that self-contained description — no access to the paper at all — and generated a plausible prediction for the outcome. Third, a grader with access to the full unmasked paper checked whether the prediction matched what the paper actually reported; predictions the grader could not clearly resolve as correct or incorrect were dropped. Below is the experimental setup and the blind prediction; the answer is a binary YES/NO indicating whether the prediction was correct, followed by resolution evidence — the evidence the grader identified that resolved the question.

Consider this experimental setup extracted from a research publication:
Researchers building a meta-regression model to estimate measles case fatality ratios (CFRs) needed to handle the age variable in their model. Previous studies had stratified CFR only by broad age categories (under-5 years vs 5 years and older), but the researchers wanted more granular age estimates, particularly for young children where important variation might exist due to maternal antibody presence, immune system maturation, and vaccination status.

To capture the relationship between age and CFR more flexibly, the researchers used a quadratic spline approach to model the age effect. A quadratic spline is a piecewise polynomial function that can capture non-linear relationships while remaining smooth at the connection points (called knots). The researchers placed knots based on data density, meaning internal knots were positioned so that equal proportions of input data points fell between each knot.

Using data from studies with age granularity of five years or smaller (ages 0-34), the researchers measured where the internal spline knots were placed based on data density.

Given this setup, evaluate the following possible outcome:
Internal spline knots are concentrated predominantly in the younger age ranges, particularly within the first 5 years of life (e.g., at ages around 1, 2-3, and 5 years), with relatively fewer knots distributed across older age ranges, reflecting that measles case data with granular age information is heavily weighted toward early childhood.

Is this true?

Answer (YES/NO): YES